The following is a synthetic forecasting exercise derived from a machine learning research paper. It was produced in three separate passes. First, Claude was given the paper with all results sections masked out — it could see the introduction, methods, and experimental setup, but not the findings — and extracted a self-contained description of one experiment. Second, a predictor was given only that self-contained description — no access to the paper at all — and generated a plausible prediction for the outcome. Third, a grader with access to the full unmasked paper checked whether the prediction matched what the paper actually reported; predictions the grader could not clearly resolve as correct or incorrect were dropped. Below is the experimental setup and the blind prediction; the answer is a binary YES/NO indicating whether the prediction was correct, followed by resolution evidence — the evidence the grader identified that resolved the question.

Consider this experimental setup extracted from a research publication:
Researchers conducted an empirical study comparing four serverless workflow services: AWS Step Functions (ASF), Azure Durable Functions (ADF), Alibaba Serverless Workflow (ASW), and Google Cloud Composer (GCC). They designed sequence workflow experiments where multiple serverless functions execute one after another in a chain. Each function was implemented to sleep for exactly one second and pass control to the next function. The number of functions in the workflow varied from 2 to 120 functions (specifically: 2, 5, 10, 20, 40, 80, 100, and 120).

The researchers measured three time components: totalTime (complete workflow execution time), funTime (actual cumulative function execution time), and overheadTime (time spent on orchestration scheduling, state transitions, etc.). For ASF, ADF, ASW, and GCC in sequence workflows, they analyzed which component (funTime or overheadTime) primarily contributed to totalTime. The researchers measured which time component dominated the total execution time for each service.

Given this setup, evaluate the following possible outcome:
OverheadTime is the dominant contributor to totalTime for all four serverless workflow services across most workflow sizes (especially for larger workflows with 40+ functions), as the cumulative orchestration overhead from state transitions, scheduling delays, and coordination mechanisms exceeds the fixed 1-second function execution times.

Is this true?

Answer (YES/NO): NO